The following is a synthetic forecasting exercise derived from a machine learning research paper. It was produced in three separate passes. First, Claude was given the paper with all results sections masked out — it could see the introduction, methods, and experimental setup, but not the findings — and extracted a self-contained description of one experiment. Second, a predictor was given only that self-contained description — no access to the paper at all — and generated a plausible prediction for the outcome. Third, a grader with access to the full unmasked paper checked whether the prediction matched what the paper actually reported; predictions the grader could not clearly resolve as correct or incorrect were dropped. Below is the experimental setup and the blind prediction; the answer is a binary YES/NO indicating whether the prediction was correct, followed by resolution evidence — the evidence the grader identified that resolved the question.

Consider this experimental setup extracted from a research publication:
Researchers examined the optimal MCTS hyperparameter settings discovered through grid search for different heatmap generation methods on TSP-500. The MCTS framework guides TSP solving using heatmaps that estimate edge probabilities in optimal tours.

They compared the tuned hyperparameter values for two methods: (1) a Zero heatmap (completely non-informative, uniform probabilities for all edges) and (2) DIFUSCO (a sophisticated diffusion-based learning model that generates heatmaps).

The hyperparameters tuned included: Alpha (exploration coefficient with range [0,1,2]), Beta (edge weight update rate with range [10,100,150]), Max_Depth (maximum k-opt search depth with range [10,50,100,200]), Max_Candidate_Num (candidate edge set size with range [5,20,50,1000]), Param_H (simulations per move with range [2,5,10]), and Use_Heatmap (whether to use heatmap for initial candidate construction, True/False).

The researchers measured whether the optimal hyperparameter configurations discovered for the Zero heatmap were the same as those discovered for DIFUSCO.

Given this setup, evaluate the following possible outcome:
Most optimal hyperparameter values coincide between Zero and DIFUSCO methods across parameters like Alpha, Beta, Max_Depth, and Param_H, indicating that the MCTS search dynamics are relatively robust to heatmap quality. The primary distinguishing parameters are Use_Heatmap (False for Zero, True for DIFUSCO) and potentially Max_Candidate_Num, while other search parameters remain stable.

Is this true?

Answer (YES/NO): NO